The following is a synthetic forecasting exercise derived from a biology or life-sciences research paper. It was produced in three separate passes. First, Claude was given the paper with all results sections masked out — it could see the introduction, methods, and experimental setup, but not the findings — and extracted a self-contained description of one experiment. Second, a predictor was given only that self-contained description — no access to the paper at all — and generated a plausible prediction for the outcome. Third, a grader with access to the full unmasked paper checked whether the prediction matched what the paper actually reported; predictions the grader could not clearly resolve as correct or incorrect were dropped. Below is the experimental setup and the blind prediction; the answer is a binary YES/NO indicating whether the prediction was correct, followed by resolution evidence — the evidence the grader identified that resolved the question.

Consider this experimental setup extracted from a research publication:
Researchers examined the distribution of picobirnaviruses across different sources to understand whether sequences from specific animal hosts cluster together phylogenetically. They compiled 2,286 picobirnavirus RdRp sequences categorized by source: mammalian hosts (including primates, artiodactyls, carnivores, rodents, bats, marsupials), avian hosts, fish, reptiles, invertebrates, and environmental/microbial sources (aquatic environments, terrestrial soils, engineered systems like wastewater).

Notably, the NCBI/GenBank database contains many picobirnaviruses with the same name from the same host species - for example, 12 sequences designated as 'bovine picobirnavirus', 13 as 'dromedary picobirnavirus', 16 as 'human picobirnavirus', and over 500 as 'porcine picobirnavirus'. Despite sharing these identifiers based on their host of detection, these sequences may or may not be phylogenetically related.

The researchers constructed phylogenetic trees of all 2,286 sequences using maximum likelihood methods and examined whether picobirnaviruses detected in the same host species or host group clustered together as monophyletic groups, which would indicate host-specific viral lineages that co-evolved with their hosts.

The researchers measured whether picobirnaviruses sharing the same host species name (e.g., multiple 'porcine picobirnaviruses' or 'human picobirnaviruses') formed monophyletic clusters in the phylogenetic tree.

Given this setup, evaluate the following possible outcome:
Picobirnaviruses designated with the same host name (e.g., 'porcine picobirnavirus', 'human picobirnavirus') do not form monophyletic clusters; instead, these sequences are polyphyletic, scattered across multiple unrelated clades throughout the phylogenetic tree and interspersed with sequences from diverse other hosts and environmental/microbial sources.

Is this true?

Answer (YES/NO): YES